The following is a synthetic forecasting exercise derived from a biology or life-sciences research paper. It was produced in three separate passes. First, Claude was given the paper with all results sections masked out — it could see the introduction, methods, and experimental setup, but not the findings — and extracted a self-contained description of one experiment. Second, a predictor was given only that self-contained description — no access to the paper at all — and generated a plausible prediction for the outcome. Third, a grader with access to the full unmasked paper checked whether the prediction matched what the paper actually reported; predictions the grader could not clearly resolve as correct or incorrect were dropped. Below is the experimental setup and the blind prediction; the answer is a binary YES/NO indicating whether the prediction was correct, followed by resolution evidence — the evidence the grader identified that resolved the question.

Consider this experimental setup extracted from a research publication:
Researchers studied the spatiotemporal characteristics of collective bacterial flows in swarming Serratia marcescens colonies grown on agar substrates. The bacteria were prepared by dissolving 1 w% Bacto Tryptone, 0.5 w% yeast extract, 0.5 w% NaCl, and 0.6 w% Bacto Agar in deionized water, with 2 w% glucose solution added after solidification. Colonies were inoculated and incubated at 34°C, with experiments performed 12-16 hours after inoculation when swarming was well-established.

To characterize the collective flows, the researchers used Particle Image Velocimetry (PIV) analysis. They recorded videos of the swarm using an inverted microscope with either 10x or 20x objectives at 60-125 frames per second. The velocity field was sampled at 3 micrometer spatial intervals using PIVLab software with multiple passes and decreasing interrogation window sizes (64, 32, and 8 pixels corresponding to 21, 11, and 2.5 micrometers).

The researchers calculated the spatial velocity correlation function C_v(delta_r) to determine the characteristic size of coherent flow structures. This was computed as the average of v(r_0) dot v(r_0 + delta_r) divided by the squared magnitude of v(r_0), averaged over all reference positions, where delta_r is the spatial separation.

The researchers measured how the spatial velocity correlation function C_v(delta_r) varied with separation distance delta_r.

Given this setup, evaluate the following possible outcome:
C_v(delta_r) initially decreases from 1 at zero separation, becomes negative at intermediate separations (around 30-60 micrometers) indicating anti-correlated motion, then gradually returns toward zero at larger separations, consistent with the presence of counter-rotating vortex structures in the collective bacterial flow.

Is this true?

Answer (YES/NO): NO